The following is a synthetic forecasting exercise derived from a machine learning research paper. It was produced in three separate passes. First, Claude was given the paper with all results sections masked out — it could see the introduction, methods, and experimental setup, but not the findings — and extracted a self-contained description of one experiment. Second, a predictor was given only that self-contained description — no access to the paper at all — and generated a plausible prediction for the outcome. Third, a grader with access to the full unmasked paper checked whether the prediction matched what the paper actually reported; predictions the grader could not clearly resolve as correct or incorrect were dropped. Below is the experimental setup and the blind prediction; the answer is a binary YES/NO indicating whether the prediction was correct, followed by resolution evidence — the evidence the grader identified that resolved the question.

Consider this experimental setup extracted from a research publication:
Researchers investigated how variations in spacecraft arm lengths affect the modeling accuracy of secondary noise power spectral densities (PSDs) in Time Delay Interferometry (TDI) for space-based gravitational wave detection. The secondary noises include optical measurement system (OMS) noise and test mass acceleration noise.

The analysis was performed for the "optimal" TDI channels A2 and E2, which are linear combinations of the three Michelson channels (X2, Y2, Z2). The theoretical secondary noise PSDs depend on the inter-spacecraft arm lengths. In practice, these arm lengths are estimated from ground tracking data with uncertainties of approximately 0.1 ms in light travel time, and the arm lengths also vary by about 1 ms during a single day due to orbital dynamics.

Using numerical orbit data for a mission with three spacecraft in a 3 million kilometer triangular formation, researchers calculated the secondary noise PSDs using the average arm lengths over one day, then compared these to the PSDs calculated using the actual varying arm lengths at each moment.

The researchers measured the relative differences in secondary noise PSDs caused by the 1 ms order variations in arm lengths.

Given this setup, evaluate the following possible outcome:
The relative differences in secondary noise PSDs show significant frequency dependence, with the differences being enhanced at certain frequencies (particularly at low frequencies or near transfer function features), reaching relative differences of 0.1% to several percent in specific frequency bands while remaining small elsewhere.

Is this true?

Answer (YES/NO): NO